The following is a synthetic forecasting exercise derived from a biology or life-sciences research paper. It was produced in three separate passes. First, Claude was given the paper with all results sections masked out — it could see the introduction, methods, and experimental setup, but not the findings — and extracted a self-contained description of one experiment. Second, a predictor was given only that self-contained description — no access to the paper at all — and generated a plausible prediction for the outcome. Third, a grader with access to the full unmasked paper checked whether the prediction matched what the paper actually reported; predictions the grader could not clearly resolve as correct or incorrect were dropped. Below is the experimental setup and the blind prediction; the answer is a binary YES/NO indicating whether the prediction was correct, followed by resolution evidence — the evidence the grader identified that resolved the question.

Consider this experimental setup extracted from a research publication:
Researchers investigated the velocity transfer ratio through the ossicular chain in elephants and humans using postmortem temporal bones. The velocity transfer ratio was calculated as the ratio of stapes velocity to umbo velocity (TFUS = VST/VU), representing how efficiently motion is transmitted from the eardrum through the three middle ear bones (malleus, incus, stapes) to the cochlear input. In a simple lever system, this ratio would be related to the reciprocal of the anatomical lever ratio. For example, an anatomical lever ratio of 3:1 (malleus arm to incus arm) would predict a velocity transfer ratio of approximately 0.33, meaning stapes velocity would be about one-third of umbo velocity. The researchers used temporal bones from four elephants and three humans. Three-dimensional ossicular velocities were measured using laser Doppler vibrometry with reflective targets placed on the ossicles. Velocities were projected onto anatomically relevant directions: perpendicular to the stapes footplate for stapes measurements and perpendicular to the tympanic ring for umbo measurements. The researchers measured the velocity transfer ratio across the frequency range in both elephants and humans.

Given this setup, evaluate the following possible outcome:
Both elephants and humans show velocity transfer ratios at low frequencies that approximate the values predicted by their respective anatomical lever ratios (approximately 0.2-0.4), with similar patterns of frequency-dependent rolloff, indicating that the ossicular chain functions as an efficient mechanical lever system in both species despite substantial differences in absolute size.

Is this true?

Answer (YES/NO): NO